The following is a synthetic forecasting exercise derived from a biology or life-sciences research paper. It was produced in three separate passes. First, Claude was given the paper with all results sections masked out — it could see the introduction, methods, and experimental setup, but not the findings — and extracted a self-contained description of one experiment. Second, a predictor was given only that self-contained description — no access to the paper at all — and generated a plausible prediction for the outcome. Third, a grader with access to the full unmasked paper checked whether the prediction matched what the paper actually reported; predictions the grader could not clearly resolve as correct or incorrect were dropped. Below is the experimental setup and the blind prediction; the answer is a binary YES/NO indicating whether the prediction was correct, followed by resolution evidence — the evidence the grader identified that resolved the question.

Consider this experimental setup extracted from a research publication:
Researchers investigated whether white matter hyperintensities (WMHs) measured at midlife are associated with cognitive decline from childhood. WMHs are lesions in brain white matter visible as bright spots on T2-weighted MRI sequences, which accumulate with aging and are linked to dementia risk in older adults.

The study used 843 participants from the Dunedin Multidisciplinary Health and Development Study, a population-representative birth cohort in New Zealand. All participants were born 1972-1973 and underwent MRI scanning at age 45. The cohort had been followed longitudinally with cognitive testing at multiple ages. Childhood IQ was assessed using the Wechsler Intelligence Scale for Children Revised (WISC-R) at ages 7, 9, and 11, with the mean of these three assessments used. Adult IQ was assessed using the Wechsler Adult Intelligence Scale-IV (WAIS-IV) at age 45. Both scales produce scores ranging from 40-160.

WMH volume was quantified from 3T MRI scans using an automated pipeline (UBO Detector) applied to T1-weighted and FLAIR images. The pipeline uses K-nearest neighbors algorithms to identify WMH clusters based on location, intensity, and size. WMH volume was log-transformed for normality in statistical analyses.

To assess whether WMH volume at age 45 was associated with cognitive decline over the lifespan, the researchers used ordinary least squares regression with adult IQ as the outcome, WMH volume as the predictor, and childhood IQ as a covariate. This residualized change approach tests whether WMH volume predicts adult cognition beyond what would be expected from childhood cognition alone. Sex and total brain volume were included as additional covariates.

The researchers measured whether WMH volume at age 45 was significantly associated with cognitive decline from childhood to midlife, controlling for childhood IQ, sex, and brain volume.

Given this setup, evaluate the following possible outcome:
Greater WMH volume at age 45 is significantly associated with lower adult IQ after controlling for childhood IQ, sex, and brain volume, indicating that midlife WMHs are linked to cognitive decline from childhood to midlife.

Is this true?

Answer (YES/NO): YES